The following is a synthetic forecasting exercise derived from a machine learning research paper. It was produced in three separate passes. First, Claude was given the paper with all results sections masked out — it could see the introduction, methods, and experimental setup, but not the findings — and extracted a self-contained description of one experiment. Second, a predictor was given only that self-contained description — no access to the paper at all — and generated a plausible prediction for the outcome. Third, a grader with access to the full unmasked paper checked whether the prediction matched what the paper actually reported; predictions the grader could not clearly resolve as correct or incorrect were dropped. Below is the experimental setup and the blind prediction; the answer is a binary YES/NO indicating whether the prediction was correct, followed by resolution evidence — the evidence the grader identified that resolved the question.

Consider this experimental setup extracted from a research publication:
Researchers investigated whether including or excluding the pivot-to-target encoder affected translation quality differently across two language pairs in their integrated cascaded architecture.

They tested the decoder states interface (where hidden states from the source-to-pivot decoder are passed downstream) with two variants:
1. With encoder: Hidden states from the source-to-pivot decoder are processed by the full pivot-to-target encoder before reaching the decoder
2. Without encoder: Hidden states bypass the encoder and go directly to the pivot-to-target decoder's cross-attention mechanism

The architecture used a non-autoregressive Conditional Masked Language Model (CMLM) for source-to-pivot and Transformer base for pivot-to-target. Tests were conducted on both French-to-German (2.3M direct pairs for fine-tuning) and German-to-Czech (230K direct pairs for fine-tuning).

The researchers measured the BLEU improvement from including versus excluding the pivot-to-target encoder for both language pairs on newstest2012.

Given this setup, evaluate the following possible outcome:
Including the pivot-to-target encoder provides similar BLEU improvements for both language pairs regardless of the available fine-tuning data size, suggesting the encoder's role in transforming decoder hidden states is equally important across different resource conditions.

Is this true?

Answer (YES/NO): NO